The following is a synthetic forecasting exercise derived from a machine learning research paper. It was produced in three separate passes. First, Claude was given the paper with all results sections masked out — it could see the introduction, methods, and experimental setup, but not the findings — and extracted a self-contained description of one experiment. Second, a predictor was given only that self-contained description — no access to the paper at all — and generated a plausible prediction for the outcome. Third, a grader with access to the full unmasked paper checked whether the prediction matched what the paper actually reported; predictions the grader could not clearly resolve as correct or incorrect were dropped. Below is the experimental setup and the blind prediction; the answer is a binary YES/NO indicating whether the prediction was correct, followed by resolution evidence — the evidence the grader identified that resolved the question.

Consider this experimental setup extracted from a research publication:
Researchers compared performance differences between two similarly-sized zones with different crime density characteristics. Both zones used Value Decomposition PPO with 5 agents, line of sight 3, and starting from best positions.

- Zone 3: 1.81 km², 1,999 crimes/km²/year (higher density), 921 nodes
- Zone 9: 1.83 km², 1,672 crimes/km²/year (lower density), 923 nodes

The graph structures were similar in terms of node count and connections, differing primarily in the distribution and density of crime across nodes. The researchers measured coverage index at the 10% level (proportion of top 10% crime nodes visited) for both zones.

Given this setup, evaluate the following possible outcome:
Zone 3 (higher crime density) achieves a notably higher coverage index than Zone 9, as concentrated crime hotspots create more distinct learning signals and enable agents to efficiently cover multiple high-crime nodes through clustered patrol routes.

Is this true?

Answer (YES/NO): NO